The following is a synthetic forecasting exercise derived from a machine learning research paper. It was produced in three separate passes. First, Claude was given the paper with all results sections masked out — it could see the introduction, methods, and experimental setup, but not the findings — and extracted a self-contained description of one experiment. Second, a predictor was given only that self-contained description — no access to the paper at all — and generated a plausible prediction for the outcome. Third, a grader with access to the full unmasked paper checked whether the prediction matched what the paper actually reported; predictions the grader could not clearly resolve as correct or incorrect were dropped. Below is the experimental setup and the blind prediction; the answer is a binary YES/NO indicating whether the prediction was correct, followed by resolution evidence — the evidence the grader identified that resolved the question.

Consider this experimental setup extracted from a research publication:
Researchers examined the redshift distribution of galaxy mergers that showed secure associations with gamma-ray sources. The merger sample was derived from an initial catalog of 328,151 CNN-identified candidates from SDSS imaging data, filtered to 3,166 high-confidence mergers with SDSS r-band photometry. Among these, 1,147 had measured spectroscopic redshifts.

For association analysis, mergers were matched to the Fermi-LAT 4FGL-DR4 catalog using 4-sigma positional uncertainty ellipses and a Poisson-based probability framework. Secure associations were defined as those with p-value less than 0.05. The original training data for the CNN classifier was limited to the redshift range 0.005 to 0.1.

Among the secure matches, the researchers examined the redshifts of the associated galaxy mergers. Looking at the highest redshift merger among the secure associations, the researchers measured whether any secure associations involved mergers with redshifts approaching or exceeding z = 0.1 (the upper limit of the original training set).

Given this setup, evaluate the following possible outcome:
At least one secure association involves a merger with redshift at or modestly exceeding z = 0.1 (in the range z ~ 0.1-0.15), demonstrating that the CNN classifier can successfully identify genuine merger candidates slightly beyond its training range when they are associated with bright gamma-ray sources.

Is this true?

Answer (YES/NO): NO